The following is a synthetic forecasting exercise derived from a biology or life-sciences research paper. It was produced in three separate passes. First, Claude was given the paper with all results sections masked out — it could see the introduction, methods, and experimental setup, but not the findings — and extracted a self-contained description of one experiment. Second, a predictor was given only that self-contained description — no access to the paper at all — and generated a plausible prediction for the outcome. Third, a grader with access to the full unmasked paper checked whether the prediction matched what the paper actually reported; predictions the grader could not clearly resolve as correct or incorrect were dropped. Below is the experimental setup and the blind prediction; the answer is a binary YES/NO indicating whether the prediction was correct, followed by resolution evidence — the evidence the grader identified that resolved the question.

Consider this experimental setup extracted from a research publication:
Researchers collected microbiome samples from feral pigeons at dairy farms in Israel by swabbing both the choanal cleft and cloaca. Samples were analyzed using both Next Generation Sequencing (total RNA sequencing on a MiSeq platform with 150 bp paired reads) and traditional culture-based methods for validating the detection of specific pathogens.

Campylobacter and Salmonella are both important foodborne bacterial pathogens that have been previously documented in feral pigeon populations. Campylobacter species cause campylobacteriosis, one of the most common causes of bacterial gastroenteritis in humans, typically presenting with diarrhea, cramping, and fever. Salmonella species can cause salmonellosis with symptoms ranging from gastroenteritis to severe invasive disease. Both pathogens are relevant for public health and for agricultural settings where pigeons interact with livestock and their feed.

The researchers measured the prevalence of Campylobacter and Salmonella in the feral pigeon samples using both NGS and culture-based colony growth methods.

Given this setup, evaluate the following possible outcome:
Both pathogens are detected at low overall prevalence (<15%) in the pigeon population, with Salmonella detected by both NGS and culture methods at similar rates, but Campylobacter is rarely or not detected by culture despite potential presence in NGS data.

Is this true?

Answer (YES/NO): NO